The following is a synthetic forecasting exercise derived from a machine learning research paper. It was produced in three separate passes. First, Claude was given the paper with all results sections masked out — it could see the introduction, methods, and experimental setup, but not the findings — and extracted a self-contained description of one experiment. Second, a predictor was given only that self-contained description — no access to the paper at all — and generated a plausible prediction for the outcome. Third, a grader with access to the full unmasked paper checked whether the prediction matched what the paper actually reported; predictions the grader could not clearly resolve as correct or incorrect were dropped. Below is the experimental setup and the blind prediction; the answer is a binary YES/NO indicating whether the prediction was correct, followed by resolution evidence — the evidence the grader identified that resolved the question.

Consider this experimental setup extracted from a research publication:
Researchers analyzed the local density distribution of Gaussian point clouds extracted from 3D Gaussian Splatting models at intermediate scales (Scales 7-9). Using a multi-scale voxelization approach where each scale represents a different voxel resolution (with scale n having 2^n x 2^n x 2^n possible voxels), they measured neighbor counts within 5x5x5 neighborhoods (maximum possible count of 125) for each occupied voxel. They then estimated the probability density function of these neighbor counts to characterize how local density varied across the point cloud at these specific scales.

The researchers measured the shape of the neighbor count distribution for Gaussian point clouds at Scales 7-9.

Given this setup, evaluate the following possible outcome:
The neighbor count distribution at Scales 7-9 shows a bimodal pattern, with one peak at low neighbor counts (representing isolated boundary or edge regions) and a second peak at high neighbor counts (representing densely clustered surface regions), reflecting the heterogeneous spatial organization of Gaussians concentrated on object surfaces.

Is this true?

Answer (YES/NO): NO